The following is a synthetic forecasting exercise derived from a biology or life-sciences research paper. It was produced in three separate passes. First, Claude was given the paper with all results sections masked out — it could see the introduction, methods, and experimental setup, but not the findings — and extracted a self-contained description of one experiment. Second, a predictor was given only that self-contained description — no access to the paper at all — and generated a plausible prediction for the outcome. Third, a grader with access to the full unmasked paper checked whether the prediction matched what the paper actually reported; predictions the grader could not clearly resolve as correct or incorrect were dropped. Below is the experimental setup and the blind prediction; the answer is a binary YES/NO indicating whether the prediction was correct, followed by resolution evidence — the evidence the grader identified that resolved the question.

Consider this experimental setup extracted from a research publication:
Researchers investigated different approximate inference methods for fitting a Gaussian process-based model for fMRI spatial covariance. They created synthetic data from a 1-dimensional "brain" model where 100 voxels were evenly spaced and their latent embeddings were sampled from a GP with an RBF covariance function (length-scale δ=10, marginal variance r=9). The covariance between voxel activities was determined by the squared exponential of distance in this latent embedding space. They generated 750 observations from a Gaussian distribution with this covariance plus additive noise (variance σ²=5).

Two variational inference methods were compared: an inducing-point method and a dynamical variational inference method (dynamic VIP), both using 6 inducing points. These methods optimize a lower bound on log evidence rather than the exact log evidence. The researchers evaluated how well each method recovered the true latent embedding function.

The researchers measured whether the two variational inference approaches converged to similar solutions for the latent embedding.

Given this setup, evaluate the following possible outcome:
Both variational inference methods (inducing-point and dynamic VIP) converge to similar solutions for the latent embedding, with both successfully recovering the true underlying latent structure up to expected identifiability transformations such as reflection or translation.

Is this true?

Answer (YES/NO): NO